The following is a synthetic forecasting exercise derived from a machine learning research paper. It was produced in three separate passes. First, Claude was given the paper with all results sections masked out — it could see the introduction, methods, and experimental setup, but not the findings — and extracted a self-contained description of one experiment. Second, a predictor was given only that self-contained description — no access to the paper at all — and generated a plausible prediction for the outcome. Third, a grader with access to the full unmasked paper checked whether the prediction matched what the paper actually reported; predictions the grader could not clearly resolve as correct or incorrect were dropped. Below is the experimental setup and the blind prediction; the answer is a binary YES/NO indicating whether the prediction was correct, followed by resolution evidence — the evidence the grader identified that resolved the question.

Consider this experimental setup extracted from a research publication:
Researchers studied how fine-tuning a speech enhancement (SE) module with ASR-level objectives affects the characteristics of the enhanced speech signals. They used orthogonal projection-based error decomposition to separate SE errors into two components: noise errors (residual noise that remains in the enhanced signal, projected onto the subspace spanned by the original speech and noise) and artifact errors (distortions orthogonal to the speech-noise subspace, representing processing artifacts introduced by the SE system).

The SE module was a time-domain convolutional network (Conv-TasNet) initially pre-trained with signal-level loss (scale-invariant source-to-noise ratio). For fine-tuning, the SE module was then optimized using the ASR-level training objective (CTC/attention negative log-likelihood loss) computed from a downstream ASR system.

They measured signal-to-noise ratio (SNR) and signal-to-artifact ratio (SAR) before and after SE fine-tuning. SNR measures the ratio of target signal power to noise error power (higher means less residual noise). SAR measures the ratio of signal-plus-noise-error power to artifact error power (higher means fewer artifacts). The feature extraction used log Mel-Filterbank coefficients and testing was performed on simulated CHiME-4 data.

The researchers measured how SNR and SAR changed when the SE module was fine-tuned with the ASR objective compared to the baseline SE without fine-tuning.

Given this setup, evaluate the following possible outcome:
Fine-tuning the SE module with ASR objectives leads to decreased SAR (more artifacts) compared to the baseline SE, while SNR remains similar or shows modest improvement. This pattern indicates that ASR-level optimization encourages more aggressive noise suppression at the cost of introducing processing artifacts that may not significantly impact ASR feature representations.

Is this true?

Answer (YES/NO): NO